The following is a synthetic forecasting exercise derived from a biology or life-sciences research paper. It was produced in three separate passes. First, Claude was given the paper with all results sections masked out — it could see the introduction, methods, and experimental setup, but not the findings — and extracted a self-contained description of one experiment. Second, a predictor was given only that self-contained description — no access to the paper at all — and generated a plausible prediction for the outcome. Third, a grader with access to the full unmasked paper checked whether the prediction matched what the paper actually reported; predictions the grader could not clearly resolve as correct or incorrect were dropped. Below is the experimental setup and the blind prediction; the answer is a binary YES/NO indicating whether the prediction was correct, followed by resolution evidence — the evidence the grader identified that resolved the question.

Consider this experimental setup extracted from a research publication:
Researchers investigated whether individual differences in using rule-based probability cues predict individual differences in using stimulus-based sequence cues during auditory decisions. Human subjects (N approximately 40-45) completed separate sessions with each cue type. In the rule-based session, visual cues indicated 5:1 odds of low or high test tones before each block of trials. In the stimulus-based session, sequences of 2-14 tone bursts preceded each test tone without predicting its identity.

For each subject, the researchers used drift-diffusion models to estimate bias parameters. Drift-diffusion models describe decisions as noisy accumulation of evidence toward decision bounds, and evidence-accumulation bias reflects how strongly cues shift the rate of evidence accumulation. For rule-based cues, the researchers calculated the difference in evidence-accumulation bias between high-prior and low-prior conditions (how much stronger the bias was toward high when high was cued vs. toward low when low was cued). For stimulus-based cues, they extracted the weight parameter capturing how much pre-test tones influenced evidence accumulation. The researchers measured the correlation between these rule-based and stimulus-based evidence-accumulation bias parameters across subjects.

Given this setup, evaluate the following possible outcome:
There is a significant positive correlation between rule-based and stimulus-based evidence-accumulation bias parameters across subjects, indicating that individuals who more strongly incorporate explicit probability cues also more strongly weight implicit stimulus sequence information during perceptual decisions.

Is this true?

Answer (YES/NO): NO